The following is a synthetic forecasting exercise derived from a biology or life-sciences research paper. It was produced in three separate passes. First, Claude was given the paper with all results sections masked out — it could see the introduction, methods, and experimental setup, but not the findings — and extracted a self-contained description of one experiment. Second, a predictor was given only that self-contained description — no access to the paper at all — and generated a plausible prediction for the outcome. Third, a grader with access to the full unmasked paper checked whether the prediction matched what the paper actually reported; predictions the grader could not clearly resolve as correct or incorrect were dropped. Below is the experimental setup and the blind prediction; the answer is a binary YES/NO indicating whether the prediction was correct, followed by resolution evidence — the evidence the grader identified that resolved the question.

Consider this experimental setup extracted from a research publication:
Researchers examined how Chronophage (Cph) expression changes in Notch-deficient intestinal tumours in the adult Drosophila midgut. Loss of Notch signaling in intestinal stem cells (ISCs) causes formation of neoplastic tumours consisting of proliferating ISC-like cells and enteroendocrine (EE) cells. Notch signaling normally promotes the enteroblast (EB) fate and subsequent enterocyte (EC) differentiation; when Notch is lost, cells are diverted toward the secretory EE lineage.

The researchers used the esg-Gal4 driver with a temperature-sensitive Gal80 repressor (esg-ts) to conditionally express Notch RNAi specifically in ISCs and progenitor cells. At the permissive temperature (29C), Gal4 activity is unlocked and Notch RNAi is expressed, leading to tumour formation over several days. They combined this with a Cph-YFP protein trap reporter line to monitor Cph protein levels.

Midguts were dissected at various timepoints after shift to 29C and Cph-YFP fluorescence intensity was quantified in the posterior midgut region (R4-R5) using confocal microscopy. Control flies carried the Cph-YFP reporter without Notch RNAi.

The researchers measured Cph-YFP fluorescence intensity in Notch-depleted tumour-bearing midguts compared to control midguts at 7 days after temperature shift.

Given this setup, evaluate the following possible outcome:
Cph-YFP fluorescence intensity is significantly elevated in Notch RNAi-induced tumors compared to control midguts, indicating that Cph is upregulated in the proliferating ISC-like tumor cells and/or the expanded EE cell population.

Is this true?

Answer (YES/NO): YES